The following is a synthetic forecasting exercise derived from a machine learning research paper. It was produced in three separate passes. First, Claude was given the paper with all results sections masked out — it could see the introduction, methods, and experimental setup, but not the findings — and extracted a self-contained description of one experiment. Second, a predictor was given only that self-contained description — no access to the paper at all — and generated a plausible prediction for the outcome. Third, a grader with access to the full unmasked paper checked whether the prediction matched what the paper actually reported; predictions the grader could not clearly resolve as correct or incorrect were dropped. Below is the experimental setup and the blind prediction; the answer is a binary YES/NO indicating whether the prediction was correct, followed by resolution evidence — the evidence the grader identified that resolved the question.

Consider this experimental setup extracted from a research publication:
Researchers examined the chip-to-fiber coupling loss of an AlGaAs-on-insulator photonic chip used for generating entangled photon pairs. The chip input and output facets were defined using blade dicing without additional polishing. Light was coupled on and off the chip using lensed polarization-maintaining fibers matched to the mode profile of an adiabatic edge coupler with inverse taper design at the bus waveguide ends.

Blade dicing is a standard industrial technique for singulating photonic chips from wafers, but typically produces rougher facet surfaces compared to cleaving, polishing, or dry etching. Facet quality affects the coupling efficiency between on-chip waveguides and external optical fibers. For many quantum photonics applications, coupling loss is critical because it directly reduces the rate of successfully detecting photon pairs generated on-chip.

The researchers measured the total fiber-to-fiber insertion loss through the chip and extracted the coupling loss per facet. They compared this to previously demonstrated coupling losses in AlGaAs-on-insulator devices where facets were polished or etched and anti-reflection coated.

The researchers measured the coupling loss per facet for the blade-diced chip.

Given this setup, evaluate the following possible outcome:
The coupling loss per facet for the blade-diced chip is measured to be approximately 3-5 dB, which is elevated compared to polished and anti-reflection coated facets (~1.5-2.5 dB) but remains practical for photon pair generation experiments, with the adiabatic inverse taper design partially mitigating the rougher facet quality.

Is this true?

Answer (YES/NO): NO